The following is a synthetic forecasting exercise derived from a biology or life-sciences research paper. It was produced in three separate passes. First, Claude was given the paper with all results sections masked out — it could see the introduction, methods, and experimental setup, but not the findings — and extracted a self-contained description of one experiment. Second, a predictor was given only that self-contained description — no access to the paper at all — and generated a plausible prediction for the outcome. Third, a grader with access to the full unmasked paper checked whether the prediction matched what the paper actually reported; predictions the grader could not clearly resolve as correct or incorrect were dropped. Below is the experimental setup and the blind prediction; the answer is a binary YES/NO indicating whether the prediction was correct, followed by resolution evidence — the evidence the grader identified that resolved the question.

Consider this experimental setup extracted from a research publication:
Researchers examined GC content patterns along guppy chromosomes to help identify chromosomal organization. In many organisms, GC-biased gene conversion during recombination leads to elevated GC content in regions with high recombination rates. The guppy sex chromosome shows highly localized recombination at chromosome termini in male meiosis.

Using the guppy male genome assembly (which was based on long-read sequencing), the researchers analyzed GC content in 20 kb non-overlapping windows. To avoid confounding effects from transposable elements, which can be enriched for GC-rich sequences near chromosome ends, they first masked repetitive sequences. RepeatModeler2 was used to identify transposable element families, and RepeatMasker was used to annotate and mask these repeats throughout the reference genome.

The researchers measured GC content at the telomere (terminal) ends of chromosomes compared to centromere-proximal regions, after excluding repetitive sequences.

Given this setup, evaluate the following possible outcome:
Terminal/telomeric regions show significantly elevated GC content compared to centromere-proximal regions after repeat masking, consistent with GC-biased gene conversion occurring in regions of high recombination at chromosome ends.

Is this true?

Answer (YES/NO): YES